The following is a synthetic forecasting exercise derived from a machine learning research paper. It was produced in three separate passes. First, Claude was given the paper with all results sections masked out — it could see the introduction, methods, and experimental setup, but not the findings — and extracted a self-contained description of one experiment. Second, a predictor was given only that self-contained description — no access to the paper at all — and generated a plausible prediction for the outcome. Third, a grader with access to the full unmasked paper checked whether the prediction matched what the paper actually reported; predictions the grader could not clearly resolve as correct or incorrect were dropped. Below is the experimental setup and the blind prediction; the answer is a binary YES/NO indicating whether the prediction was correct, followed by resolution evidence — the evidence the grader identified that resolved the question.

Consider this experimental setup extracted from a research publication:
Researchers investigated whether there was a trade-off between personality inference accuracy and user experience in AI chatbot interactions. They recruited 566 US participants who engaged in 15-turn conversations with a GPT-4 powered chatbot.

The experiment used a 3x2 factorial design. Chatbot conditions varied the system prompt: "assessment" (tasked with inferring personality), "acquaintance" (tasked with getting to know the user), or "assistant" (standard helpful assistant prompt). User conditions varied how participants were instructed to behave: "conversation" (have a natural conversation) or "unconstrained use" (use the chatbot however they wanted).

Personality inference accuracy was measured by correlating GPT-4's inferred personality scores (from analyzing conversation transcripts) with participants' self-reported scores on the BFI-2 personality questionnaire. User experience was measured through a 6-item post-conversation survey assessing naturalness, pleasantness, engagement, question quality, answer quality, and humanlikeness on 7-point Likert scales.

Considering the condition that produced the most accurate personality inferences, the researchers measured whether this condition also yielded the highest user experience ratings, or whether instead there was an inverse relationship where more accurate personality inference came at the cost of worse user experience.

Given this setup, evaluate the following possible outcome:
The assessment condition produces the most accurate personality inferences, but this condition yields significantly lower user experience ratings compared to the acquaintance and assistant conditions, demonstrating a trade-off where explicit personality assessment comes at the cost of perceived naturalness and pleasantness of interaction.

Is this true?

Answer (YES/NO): NO